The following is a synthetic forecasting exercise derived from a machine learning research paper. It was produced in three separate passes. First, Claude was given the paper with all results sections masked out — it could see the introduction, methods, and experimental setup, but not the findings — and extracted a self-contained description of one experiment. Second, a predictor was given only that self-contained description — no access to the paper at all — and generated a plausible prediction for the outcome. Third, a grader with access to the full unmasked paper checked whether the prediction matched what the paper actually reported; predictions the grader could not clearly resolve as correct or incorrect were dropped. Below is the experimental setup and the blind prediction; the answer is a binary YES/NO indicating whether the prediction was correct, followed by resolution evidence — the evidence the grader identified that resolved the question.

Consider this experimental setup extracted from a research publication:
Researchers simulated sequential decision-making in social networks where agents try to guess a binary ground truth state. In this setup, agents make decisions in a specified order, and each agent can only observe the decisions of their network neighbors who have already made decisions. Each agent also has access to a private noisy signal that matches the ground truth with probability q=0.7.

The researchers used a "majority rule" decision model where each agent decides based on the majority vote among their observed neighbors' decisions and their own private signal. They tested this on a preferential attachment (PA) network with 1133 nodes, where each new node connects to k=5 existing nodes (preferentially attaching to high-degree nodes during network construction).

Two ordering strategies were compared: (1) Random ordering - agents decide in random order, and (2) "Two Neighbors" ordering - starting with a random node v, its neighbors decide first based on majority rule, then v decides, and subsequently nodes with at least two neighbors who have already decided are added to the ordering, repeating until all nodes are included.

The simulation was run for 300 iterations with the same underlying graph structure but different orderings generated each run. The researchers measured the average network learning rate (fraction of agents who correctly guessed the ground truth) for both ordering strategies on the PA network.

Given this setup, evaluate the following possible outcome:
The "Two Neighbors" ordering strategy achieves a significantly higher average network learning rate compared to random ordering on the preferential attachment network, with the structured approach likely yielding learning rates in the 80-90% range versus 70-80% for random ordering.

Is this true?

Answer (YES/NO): NO